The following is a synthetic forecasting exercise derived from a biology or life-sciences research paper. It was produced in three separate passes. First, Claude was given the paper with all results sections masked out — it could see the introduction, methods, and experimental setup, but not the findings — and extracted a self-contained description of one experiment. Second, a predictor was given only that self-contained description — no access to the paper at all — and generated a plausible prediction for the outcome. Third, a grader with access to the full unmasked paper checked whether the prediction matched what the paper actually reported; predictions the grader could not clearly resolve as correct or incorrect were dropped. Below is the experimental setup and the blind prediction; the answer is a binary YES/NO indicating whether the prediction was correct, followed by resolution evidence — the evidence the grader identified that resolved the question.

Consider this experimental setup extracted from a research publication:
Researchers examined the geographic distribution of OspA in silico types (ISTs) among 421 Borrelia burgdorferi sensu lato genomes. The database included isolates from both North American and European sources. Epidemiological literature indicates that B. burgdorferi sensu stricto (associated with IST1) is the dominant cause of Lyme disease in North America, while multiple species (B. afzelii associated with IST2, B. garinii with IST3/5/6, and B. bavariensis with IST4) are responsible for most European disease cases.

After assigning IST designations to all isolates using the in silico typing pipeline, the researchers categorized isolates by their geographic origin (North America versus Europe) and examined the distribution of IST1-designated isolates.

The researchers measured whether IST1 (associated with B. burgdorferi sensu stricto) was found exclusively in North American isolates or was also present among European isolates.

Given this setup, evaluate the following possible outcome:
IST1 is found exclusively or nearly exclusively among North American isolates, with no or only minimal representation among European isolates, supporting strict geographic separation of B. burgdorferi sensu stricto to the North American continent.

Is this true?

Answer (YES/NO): NO